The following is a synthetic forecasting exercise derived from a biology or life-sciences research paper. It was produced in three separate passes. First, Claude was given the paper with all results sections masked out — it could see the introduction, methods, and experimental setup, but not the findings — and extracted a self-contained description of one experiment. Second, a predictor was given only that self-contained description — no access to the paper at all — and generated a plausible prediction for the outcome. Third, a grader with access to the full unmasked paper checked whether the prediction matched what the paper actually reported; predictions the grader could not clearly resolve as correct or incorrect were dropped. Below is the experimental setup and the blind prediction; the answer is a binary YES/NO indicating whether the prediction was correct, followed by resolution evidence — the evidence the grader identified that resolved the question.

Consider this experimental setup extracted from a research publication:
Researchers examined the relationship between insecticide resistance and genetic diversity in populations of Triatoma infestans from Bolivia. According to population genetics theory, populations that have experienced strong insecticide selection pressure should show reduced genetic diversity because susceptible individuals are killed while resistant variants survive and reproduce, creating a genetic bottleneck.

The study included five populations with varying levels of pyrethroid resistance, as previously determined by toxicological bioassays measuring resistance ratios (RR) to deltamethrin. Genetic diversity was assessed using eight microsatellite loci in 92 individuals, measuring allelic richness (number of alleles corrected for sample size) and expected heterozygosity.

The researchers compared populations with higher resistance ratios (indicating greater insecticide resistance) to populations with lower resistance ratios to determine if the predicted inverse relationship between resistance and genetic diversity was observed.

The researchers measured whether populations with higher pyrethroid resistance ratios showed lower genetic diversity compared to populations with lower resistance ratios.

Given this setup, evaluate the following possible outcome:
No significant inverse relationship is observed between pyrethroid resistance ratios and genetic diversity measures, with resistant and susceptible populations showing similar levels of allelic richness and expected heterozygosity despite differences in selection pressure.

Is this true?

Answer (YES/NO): NO